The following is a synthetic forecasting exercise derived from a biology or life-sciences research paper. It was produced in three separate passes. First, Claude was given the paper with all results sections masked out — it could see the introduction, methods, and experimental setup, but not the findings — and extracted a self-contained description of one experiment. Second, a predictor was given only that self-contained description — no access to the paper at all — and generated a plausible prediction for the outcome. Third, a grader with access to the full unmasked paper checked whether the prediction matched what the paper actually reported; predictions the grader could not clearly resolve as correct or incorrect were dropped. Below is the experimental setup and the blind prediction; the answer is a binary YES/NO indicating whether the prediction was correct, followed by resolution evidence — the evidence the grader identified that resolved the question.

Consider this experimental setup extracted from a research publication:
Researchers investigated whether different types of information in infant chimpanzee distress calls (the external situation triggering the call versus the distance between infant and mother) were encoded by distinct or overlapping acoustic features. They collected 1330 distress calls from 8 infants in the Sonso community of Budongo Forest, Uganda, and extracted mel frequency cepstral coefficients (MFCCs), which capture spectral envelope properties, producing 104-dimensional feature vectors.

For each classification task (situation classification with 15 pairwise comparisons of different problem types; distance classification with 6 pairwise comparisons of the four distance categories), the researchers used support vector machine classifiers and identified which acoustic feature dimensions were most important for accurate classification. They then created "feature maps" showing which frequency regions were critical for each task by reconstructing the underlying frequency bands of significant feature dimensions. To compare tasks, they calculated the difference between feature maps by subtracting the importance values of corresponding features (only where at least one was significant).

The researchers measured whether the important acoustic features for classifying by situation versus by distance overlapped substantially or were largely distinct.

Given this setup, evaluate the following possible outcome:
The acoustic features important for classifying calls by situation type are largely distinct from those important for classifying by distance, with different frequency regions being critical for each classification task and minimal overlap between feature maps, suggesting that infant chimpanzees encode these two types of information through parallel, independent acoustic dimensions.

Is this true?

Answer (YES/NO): NO